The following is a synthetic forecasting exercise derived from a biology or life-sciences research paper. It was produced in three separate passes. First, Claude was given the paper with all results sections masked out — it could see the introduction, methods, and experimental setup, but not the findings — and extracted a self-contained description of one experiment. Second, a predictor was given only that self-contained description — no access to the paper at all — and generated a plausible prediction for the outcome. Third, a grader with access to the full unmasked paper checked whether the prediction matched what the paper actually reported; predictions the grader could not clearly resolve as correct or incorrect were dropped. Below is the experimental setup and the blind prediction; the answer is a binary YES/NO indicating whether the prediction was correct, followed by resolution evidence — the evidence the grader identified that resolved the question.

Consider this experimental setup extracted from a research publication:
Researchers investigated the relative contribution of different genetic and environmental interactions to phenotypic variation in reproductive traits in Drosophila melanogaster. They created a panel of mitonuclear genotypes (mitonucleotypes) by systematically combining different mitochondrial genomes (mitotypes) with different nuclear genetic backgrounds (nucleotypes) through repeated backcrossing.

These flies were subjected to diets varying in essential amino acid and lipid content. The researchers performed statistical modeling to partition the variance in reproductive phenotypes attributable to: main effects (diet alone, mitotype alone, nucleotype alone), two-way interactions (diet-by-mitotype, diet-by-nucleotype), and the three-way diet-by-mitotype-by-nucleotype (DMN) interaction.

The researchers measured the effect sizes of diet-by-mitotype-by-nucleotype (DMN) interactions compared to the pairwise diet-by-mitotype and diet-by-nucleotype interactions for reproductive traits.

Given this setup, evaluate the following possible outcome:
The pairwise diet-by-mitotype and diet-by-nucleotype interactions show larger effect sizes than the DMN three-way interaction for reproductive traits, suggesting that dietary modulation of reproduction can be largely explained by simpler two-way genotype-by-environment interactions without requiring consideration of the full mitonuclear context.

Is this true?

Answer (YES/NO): NO